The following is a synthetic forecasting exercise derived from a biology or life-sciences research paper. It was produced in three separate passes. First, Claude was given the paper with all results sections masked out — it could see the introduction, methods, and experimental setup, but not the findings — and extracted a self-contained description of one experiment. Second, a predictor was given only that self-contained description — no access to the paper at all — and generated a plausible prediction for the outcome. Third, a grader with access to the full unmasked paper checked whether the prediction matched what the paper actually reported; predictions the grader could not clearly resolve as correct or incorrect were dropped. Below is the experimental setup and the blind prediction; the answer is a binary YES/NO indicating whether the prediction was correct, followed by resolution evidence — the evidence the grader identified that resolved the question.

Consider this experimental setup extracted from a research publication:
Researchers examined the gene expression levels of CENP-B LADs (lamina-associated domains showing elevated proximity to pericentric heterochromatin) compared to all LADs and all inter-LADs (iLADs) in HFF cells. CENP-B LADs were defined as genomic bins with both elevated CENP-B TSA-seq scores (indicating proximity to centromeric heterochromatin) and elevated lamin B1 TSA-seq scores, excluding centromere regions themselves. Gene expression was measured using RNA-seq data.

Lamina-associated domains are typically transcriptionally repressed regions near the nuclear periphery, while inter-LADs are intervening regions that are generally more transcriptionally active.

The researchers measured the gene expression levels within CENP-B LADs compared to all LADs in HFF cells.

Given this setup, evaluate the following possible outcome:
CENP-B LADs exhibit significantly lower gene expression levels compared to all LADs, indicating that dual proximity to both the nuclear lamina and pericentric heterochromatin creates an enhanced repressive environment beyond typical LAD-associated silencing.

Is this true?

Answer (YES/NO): YES